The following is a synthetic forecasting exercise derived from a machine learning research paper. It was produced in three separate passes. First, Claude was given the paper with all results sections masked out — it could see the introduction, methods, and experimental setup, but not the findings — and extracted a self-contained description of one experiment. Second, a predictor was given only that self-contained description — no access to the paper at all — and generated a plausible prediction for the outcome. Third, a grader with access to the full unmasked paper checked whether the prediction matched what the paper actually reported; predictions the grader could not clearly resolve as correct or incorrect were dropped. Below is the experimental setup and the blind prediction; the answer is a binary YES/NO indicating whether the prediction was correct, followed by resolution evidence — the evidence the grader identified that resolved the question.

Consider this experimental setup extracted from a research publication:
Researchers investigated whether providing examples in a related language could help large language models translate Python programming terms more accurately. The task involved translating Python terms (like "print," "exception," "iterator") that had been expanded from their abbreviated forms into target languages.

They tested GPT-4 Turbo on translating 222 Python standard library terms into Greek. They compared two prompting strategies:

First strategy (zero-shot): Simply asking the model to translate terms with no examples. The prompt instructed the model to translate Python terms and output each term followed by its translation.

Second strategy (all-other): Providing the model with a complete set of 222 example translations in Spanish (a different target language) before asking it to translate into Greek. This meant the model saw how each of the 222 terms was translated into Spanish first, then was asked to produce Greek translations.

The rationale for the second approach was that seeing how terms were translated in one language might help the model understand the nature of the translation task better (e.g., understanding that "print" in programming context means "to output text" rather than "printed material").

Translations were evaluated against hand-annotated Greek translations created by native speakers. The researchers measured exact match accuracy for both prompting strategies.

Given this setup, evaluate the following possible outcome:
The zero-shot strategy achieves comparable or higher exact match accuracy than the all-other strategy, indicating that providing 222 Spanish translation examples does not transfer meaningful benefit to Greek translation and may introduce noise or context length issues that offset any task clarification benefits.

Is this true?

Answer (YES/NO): YES